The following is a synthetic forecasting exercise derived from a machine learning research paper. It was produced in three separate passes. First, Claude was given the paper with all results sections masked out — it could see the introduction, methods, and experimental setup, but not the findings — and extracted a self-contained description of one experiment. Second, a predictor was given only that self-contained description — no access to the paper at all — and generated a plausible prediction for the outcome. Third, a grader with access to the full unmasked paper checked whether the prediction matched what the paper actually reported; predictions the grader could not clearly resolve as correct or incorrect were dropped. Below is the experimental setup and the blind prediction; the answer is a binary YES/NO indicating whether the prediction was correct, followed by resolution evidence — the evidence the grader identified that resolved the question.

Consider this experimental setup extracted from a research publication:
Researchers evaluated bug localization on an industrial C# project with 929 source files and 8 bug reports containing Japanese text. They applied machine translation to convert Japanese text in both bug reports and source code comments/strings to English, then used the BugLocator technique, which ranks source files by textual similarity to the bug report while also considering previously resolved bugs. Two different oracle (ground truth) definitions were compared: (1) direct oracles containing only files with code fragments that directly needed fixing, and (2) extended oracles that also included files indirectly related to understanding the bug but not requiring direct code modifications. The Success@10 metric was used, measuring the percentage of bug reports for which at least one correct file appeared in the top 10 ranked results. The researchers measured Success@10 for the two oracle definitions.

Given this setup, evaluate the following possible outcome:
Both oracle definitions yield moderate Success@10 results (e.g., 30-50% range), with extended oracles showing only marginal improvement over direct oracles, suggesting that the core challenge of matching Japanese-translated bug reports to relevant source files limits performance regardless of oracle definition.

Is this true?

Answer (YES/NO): NO